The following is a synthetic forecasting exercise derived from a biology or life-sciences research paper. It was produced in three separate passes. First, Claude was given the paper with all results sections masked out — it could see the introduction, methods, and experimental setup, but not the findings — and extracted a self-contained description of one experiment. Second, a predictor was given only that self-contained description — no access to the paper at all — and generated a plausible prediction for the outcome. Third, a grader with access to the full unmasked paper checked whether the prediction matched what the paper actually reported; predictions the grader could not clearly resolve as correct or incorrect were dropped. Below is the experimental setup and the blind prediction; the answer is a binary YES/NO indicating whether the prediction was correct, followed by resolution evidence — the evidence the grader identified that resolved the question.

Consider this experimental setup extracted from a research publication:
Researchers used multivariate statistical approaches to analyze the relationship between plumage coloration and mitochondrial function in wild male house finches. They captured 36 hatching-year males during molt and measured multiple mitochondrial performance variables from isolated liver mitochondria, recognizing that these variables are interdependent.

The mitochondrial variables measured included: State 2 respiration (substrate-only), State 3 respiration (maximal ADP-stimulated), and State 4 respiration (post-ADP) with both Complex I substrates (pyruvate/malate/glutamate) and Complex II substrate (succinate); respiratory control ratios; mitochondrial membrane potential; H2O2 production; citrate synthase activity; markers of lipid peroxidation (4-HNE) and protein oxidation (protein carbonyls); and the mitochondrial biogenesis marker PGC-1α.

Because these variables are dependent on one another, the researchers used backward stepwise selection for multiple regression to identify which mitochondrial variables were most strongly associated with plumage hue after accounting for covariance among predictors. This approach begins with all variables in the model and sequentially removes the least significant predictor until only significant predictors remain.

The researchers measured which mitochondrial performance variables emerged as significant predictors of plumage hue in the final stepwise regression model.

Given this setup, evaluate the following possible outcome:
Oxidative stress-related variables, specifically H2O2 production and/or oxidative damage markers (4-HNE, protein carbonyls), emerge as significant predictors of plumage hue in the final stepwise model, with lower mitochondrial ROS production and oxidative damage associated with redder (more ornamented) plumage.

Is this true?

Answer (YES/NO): NO